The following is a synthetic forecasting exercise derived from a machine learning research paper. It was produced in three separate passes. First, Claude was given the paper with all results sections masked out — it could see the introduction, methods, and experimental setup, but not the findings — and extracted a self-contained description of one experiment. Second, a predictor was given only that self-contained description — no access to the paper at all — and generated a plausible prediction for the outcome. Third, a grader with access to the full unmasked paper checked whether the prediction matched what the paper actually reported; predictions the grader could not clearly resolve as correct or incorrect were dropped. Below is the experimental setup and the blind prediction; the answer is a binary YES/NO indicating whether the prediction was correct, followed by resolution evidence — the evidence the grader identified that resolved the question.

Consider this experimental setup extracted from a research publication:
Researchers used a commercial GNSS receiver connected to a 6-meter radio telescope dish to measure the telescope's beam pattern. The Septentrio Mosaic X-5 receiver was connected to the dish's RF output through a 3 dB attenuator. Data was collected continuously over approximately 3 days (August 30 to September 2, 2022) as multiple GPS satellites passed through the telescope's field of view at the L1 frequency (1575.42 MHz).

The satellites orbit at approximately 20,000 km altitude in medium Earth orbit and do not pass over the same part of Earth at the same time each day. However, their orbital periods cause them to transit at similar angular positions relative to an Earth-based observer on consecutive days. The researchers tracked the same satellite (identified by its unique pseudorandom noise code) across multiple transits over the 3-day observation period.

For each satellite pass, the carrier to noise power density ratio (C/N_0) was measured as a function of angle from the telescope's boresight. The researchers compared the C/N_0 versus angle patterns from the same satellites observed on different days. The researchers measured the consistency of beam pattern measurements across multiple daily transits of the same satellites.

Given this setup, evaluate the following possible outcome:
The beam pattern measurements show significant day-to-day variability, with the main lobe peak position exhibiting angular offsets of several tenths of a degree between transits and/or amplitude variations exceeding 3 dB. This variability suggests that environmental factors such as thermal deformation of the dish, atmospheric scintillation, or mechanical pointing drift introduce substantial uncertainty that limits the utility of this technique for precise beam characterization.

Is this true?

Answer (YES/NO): NO